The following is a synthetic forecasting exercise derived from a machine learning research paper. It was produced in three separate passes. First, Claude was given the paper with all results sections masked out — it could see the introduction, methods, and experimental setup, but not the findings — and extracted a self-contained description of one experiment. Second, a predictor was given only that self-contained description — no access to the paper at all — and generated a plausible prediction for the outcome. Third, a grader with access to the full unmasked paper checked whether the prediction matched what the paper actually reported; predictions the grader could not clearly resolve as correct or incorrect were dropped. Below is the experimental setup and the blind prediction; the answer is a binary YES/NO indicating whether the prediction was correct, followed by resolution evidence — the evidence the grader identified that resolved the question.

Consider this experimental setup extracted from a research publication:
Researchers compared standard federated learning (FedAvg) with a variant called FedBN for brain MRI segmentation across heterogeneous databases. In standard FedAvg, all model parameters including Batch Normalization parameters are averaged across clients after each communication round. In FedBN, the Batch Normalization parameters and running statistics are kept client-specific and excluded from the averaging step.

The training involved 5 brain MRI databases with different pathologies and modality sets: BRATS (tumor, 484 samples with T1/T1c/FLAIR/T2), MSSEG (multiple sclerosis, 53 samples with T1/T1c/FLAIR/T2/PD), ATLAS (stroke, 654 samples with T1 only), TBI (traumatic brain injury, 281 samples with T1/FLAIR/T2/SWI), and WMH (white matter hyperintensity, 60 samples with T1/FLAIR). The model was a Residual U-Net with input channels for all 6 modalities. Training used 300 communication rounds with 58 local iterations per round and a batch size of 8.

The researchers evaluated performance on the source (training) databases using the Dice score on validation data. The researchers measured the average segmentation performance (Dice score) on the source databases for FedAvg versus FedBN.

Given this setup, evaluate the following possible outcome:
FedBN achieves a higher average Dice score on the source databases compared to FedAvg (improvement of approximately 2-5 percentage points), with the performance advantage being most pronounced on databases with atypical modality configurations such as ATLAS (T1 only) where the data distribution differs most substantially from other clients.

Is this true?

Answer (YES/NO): NO